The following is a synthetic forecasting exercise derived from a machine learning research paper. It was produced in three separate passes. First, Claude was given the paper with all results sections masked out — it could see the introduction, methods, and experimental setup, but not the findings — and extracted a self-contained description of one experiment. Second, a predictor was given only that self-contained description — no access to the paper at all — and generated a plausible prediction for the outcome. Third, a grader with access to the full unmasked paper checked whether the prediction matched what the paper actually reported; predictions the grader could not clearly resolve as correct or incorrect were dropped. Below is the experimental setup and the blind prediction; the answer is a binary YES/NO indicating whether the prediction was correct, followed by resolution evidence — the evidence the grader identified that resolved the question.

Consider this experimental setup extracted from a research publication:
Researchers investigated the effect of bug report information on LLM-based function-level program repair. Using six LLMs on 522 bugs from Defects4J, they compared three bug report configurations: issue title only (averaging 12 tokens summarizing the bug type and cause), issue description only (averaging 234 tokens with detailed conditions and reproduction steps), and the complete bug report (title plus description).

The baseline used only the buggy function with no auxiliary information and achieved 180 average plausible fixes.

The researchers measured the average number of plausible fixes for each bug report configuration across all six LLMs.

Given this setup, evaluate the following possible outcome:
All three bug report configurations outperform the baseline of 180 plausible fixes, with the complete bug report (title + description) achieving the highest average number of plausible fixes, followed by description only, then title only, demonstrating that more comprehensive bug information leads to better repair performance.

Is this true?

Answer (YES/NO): YES